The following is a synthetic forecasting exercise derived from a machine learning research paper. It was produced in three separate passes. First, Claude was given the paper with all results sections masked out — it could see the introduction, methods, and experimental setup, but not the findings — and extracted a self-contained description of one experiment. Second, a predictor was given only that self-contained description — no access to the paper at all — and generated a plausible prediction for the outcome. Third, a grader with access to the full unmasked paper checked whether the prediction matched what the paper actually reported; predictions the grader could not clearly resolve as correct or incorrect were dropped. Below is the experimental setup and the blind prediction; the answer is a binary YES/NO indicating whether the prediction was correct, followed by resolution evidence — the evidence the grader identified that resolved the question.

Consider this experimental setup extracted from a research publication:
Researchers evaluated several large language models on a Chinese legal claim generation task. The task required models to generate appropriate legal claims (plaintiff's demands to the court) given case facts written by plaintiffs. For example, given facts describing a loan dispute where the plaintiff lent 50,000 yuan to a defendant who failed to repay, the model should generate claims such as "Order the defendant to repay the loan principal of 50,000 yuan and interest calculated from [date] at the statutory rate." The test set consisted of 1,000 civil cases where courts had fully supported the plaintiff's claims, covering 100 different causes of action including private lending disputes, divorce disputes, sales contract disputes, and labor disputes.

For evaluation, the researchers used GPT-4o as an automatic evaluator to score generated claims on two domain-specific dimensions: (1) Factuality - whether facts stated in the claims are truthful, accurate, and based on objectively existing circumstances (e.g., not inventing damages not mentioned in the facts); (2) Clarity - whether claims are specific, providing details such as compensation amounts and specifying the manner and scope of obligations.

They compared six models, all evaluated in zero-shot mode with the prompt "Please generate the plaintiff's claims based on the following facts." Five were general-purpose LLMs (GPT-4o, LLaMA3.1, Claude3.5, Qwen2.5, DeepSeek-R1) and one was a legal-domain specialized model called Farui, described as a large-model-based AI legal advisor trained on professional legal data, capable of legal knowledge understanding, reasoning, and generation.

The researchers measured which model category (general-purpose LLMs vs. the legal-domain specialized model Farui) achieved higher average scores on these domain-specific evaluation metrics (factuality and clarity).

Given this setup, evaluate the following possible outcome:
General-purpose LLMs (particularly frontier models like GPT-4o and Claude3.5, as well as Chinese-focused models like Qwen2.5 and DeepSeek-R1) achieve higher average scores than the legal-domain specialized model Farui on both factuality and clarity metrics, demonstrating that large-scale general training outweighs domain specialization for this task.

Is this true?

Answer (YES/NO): YES